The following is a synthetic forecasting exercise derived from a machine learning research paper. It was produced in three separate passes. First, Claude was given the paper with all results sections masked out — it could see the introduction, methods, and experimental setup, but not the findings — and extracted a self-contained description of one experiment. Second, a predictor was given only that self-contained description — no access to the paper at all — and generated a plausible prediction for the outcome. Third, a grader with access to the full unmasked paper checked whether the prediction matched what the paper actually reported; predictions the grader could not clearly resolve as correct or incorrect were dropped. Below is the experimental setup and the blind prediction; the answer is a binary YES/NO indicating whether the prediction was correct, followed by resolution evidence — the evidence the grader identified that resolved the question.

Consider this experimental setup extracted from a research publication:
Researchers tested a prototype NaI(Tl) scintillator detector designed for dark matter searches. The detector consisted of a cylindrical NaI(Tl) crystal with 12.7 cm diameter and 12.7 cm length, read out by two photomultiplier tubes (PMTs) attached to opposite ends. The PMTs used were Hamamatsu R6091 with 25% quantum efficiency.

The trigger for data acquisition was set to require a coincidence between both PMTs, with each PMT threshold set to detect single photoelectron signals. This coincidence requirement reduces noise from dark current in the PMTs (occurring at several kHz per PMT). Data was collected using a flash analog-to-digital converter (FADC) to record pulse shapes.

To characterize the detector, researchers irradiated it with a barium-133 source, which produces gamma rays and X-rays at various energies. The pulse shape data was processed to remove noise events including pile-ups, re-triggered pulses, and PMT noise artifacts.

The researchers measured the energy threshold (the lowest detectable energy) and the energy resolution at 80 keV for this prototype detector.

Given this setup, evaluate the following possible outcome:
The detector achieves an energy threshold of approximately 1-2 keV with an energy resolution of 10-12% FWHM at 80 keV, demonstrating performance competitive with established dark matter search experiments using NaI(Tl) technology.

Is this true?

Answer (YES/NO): NO